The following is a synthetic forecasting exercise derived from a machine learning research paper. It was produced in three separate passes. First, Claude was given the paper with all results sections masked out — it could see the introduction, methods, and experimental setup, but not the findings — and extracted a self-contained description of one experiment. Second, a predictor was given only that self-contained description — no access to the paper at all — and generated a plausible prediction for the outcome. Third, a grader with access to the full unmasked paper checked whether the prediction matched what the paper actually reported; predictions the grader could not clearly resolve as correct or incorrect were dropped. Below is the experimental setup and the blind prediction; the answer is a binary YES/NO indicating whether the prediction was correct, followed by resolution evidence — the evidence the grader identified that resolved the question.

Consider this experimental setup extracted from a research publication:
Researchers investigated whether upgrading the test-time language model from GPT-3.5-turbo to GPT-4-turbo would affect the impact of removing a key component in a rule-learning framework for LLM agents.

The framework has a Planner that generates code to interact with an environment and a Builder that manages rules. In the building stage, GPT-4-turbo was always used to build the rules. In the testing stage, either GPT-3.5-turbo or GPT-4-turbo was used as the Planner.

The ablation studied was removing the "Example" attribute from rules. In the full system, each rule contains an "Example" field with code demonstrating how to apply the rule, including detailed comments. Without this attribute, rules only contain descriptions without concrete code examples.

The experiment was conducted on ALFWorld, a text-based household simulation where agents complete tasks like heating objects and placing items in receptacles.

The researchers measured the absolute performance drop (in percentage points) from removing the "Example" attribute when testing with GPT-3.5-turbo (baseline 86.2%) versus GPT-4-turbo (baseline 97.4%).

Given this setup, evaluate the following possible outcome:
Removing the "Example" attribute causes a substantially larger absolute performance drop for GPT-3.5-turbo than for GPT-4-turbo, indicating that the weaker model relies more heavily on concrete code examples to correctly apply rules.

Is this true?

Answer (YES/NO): YES